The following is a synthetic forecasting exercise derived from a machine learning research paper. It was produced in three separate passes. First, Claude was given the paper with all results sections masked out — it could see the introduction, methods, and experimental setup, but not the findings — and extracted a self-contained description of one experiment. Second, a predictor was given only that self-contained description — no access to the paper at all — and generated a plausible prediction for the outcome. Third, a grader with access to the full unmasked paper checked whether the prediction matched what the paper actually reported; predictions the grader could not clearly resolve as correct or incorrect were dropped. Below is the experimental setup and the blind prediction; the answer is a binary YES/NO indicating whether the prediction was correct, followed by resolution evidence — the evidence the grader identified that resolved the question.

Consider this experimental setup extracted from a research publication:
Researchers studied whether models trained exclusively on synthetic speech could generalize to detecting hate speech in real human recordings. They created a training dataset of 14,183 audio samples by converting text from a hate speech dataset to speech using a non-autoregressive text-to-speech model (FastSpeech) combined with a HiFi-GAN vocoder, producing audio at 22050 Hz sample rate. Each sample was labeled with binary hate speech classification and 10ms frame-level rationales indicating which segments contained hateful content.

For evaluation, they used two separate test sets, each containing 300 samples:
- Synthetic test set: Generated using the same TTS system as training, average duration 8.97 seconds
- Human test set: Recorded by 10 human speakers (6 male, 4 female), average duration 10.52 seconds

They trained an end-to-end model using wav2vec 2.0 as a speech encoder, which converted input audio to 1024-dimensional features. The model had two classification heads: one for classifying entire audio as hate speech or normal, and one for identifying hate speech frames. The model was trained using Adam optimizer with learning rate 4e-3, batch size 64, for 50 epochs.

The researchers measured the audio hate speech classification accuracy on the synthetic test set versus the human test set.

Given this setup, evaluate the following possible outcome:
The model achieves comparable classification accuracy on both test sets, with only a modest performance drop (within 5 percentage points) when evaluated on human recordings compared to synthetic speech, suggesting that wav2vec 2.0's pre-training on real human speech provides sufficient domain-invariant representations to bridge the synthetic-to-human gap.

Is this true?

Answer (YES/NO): NO